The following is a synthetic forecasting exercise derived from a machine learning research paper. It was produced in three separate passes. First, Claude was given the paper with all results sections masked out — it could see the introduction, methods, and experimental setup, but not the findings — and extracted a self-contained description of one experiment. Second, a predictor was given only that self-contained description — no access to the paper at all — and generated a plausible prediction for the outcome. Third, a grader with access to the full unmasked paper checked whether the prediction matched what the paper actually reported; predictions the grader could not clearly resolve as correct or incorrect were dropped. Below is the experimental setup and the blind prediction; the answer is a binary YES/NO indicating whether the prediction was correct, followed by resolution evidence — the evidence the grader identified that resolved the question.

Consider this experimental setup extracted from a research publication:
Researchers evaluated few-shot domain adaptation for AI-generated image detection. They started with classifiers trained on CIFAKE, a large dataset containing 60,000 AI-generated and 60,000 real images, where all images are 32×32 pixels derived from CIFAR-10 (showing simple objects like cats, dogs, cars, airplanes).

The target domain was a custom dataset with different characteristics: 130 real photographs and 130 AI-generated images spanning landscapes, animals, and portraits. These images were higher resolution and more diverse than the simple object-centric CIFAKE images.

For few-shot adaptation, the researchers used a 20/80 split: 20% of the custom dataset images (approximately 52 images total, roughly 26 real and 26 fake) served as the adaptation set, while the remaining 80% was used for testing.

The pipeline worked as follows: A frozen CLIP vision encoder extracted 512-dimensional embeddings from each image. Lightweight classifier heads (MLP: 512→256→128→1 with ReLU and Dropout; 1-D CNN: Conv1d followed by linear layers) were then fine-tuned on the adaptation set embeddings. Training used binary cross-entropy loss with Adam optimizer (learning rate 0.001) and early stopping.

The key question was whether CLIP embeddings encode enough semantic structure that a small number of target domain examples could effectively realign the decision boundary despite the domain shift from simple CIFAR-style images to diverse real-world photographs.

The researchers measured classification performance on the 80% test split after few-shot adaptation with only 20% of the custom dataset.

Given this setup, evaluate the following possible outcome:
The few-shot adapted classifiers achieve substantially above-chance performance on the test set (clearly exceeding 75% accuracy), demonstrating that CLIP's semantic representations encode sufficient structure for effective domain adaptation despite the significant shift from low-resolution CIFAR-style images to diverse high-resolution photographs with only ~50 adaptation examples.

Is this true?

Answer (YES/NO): YES